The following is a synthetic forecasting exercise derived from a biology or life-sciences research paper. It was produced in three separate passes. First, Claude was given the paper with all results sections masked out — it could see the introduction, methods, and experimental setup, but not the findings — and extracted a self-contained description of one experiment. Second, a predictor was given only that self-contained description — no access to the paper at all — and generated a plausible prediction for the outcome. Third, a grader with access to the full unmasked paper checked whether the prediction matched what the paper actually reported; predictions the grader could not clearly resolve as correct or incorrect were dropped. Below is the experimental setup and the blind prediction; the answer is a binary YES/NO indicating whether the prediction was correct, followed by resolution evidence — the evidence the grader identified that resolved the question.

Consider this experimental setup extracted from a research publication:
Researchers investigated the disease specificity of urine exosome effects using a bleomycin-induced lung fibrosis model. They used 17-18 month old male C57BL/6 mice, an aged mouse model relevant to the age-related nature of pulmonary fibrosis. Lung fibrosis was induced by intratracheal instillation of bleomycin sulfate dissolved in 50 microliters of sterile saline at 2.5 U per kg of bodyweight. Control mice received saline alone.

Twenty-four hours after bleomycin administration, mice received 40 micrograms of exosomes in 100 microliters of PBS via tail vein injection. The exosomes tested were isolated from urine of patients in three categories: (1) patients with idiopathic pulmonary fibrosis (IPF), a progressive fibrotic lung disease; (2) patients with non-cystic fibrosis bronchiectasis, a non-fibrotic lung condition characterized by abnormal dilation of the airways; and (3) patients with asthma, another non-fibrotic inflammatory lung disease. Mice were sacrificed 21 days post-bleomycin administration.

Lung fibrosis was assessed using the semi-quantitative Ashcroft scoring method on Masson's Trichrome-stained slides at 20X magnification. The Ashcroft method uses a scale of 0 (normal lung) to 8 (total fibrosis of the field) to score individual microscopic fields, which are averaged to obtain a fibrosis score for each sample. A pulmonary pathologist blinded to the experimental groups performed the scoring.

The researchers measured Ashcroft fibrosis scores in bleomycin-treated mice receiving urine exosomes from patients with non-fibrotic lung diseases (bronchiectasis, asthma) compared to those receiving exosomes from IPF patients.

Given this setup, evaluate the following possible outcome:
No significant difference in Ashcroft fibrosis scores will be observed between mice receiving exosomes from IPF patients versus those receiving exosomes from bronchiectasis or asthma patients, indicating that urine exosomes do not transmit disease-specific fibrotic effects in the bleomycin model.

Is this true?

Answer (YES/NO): NO